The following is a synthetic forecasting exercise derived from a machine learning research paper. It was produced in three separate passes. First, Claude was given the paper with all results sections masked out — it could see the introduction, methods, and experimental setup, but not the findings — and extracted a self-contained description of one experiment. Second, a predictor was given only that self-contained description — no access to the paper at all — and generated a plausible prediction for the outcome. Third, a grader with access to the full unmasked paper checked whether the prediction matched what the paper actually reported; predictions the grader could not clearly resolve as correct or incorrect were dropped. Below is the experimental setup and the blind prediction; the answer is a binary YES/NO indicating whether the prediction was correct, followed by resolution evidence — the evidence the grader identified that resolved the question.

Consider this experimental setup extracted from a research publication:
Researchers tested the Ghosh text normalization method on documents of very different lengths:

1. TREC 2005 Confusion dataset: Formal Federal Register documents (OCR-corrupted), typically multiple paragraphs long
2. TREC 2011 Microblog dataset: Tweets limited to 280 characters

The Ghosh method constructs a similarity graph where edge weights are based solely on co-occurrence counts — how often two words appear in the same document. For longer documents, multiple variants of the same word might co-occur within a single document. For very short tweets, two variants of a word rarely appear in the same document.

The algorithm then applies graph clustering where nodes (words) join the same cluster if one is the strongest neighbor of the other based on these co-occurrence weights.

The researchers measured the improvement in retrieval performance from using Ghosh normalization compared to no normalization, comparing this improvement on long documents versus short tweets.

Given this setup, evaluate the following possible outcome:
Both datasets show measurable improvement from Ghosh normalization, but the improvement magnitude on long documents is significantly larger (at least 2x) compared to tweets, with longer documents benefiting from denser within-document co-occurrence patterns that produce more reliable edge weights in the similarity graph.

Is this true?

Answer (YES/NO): NO